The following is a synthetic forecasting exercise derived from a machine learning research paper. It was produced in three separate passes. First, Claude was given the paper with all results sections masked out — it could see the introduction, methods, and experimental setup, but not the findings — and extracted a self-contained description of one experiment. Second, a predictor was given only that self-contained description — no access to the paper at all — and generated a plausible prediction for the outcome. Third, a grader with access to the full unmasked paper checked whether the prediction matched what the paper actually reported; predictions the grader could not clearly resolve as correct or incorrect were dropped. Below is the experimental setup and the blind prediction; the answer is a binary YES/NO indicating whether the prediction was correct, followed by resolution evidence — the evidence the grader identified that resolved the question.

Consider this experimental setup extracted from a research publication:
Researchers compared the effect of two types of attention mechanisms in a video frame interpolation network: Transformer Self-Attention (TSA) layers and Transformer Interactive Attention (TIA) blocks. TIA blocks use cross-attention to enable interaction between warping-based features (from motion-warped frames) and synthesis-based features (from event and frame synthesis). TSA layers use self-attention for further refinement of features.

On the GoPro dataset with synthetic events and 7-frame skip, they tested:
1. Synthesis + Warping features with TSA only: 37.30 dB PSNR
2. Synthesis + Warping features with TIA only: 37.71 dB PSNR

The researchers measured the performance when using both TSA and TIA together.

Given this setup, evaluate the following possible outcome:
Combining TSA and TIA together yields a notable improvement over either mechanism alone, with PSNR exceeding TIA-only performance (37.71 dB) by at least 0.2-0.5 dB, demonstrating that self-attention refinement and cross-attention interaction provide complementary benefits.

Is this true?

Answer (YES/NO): NO